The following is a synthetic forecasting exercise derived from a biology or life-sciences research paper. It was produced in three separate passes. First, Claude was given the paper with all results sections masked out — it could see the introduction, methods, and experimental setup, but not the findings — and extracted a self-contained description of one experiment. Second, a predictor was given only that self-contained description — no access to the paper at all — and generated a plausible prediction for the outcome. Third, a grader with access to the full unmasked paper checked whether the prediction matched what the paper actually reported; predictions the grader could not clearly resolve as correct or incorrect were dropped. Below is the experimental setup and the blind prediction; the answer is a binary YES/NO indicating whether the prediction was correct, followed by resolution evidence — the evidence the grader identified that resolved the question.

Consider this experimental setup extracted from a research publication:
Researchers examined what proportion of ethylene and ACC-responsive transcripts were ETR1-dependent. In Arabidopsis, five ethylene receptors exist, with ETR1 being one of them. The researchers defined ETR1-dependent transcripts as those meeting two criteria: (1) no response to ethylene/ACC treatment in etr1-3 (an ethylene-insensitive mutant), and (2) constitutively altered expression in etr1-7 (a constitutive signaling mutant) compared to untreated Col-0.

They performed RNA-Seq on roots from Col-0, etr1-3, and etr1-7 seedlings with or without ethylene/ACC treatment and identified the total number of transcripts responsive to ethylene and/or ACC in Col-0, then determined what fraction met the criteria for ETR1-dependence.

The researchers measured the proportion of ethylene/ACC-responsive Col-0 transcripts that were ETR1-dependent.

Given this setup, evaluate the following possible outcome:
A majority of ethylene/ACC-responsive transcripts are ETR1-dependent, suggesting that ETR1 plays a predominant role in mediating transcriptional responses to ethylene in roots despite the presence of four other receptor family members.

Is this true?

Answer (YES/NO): NO